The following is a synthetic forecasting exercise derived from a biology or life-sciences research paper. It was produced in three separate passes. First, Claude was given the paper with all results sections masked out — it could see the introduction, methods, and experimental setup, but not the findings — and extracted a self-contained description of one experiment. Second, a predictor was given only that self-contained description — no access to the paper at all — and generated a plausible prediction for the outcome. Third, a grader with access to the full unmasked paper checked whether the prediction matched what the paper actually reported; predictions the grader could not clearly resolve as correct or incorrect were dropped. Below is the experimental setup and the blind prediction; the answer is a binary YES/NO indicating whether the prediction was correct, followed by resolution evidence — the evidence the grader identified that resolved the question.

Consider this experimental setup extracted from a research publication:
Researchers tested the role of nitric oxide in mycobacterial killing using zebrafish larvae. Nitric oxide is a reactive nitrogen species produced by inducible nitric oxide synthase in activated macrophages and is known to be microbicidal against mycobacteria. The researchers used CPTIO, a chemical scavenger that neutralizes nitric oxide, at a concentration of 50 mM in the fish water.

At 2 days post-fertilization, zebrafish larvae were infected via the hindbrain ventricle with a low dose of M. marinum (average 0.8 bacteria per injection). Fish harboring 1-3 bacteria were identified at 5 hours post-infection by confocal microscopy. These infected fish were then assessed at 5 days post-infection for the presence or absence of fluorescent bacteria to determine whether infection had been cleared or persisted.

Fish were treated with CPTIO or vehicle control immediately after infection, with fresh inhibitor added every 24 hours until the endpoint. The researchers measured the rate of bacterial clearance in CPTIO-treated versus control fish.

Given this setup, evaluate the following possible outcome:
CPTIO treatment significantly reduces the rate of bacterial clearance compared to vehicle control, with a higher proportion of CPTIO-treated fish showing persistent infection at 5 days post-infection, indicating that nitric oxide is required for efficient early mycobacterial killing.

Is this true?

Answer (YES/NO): YES